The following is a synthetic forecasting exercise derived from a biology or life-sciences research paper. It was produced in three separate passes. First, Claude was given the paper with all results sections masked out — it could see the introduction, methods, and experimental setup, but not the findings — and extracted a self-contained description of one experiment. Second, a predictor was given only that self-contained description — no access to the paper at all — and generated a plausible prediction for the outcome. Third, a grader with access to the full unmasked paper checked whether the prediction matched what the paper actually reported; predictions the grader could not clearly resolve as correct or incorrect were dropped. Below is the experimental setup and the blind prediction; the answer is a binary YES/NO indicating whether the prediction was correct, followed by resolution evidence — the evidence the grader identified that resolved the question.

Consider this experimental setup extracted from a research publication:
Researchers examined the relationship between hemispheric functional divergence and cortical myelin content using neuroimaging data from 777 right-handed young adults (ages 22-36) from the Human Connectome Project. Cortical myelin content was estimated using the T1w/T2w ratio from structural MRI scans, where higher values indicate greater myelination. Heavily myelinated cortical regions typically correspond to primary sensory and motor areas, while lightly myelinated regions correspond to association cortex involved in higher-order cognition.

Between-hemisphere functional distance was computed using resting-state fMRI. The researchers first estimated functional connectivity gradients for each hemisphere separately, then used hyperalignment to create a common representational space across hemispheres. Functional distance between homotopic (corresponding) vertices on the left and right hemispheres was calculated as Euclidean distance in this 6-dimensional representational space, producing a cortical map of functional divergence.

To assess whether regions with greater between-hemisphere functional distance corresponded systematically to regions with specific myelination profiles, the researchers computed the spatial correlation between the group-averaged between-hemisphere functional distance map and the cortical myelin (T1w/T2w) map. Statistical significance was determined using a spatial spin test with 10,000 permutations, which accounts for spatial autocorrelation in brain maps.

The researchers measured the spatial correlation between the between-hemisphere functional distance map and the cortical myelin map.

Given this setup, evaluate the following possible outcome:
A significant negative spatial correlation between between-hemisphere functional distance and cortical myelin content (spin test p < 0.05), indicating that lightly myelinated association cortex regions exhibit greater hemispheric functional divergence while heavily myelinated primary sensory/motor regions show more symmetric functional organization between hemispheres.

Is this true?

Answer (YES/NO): YES